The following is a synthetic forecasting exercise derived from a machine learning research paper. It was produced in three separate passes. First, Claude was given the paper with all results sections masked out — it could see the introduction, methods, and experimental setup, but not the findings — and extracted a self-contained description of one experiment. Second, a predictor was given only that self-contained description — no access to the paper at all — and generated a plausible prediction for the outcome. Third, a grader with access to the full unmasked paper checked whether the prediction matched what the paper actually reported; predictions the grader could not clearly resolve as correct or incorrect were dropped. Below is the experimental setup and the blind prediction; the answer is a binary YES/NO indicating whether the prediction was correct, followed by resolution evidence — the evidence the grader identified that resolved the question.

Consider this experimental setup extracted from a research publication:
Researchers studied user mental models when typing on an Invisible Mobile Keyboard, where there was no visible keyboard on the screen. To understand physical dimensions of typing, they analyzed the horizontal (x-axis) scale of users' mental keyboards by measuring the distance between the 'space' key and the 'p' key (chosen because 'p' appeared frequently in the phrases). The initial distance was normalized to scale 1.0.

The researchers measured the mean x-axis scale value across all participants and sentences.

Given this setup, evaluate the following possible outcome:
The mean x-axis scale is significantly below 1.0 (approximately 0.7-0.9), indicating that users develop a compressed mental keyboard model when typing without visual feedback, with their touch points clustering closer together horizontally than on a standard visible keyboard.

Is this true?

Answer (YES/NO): NO